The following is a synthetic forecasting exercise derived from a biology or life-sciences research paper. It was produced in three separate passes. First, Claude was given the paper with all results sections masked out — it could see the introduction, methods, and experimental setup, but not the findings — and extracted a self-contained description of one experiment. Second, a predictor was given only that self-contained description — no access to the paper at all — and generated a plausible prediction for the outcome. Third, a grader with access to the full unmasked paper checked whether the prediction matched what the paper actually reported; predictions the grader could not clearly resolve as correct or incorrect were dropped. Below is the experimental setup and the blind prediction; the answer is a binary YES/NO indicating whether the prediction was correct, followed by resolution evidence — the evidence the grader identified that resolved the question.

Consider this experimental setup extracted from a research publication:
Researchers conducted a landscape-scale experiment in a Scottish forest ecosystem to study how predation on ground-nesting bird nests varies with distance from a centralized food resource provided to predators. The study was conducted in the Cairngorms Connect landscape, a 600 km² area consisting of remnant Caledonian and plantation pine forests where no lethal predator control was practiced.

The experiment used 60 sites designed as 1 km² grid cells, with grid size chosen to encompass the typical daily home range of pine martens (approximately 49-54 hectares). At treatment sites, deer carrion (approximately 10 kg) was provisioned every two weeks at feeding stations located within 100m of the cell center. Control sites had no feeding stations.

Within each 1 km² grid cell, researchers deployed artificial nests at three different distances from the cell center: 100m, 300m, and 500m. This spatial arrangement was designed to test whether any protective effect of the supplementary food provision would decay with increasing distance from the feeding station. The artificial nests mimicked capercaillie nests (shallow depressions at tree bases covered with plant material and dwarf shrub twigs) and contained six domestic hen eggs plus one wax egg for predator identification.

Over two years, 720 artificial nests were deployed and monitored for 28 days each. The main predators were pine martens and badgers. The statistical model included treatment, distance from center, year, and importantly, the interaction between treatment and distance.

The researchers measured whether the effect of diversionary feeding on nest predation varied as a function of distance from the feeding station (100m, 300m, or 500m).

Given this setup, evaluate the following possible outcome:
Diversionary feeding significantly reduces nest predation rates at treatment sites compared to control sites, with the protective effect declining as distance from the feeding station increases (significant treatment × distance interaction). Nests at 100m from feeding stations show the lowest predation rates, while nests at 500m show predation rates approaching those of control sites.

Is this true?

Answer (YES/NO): NO